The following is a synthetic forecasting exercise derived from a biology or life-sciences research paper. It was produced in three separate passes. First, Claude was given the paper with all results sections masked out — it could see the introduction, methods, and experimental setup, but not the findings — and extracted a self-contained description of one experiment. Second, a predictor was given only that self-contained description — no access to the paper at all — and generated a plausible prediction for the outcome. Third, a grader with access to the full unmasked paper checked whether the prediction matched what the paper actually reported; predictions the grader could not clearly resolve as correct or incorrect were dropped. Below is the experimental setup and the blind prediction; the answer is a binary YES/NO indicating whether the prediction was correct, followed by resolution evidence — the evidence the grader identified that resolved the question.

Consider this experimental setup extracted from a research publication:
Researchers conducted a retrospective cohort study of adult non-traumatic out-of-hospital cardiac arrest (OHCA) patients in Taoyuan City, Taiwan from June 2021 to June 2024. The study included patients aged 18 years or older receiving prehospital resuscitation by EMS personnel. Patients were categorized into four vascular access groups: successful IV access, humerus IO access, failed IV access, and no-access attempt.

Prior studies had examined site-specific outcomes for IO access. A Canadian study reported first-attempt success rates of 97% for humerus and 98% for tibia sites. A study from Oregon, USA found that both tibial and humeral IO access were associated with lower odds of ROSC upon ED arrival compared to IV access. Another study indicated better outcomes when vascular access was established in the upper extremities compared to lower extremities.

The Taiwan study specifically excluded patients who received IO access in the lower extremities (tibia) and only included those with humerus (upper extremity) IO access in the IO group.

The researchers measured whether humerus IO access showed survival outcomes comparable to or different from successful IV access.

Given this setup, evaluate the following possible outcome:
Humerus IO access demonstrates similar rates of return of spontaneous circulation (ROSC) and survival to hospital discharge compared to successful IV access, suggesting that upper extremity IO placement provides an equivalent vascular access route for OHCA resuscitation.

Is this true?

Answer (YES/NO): NO